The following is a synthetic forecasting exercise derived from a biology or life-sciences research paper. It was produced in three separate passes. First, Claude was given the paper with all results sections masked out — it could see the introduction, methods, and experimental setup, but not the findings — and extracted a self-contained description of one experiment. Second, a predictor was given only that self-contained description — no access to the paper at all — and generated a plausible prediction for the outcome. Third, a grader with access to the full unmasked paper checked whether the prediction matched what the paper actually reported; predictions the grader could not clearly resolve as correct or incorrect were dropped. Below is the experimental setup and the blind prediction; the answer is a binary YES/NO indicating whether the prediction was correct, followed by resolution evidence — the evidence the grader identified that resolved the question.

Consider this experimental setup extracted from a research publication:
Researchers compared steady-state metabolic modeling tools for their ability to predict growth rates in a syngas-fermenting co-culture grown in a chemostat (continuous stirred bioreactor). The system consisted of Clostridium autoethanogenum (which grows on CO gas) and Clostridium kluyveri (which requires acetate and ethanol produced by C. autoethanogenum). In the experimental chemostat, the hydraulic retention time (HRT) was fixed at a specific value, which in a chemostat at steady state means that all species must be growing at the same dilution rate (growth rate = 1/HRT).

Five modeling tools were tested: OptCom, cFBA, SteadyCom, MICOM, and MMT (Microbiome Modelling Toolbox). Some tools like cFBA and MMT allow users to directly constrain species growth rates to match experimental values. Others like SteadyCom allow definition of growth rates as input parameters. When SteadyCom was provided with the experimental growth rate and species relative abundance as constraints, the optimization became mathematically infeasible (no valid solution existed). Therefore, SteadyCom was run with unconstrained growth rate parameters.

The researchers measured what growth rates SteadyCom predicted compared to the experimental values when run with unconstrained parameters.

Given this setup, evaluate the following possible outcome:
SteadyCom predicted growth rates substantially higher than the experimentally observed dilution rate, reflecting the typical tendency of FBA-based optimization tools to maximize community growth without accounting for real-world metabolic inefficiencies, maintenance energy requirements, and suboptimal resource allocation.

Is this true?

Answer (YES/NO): NO